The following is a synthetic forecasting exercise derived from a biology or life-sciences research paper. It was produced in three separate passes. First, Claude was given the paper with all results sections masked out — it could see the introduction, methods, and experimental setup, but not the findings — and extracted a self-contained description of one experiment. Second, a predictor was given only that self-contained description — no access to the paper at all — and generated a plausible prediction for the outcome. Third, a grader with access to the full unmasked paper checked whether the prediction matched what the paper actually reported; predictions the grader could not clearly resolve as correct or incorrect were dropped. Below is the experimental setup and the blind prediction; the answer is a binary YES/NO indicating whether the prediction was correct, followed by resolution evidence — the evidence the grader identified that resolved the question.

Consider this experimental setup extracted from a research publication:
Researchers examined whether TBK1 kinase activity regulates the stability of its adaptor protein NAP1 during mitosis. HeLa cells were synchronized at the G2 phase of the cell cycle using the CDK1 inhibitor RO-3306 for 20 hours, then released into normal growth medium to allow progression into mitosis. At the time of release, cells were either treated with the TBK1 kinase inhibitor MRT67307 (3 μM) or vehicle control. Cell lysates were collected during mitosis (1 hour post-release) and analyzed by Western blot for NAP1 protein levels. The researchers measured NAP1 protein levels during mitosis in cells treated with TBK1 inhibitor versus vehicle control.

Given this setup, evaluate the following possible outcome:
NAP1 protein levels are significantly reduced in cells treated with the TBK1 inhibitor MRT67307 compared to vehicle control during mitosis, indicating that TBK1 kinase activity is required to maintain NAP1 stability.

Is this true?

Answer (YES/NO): NO